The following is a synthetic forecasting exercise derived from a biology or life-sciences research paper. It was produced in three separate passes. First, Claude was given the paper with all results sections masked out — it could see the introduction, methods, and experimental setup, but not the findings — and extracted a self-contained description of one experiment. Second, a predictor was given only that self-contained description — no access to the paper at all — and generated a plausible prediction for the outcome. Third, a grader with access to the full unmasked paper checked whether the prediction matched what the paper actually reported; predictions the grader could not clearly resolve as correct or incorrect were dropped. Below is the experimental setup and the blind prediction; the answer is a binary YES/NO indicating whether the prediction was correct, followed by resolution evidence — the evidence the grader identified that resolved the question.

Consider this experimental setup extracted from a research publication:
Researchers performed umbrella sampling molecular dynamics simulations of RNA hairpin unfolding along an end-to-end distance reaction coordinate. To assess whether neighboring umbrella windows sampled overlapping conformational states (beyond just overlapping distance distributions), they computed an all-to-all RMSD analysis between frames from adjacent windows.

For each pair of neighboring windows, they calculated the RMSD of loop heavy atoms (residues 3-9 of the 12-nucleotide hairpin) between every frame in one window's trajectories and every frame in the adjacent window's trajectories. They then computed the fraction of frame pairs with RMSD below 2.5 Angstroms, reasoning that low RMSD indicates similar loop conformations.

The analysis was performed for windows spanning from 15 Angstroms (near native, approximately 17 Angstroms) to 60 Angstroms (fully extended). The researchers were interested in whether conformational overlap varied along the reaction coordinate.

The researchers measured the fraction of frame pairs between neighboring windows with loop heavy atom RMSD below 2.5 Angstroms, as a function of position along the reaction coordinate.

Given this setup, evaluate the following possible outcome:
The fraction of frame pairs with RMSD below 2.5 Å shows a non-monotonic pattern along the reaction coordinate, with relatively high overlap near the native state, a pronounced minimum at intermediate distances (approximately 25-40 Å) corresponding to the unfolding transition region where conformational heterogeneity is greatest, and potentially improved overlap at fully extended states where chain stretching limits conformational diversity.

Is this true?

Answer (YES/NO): YES